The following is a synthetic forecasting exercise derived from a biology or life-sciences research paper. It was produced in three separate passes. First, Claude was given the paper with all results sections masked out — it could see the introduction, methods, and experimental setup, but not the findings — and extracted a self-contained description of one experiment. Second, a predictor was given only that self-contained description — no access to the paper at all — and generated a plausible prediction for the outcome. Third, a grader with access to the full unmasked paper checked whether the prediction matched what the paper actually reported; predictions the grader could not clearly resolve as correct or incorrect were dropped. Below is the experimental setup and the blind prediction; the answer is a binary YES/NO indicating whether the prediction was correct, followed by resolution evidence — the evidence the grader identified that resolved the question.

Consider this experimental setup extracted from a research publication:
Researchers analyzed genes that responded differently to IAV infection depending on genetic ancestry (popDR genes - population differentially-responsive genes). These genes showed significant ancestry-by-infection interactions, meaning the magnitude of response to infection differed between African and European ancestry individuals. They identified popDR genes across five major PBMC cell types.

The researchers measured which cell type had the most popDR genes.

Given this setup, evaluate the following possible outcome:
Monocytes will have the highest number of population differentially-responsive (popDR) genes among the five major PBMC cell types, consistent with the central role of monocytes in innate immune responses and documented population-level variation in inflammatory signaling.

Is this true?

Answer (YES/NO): YES